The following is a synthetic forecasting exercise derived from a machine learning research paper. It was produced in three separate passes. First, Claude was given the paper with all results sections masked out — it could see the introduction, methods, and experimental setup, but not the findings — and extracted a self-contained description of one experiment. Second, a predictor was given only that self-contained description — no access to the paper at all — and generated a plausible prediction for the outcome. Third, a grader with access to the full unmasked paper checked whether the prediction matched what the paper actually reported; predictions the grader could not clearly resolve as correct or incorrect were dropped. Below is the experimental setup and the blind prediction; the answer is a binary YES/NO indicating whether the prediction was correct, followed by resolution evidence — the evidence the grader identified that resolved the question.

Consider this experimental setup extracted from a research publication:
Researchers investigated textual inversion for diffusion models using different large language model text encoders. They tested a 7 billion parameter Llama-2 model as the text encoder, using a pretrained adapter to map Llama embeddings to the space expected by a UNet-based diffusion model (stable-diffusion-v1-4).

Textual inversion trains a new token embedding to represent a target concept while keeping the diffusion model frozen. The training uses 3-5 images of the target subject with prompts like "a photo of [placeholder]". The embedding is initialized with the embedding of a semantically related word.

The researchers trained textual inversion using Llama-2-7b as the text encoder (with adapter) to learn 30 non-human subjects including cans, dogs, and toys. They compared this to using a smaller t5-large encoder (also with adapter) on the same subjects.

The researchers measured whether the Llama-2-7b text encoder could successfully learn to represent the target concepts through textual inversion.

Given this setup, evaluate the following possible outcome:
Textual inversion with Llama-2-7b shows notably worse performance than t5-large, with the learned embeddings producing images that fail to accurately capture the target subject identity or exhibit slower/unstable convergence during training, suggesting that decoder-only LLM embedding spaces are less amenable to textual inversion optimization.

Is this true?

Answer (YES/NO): YES